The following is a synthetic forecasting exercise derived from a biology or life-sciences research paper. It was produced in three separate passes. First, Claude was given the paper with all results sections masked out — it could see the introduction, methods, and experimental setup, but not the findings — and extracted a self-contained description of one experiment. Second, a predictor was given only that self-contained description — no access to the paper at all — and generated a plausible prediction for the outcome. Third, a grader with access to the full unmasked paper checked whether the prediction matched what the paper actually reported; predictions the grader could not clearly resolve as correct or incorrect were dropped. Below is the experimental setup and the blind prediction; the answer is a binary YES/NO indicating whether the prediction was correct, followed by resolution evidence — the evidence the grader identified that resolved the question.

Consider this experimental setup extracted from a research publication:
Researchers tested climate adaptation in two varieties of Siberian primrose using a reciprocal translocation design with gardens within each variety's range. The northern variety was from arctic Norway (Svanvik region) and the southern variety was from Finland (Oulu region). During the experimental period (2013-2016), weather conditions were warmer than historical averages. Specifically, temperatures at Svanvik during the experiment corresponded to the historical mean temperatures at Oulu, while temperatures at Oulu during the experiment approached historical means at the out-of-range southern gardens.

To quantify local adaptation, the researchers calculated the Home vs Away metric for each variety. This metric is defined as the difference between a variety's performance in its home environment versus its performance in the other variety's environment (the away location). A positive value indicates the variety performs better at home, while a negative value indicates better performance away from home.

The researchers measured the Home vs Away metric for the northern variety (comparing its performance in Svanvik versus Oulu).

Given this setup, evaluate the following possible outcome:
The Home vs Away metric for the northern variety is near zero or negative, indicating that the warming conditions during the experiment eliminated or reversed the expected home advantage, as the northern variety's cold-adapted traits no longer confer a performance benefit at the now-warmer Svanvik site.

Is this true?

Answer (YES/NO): NO